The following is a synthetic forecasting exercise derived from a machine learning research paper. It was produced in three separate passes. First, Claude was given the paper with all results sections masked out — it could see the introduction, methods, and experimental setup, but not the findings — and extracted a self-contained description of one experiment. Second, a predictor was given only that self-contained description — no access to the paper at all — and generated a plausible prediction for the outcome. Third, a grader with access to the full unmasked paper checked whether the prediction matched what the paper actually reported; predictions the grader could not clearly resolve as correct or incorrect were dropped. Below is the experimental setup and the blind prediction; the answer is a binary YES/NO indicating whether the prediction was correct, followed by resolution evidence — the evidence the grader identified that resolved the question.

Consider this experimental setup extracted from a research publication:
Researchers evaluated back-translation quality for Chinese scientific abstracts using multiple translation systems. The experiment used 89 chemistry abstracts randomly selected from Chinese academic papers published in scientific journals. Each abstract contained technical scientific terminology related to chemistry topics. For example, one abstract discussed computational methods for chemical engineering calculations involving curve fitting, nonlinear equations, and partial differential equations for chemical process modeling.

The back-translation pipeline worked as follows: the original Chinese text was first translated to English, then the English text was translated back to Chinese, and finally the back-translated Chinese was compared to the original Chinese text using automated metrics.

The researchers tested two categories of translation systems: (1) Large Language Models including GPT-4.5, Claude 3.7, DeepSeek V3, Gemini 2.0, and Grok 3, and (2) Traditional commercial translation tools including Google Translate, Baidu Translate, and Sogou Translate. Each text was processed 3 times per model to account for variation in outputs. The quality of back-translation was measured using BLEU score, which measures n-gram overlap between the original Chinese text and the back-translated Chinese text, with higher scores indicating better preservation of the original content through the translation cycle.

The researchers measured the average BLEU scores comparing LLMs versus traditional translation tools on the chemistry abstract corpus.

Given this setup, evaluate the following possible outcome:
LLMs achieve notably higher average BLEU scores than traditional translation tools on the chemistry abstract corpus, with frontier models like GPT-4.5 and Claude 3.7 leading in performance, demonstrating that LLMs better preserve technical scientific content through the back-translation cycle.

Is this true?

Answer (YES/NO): NO